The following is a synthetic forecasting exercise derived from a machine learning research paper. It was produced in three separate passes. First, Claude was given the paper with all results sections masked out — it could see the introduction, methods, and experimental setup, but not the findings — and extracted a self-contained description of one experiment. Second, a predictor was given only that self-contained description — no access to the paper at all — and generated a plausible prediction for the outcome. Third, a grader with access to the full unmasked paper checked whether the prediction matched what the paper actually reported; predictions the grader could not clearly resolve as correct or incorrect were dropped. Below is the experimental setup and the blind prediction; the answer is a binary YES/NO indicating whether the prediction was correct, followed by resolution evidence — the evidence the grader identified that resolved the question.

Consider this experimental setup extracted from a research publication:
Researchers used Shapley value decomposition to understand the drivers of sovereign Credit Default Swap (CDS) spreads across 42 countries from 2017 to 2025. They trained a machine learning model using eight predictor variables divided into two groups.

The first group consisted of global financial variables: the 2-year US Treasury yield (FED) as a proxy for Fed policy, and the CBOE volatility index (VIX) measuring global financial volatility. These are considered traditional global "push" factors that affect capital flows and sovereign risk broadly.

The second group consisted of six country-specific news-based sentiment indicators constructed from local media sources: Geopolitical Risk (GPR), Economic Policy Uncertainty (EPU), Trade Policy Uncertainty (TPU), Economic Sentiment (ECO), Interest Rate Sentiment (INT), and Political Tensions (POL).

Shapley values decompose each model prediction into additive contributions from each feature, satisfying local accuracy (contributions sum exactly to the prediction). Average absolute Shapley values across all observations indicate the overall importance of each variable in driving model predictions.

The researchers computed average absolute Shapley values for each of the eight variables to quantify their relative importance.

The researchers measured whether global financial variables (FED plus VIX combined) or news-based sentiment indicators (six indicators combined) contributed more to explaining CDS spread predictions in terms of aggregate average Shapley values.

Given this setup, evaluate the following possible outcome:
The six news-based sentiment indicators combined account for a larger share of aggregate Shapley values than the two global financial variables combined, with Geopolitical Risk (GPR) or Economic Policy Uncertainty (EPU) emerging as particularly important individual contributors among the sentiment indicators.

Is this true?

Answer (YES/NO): NO